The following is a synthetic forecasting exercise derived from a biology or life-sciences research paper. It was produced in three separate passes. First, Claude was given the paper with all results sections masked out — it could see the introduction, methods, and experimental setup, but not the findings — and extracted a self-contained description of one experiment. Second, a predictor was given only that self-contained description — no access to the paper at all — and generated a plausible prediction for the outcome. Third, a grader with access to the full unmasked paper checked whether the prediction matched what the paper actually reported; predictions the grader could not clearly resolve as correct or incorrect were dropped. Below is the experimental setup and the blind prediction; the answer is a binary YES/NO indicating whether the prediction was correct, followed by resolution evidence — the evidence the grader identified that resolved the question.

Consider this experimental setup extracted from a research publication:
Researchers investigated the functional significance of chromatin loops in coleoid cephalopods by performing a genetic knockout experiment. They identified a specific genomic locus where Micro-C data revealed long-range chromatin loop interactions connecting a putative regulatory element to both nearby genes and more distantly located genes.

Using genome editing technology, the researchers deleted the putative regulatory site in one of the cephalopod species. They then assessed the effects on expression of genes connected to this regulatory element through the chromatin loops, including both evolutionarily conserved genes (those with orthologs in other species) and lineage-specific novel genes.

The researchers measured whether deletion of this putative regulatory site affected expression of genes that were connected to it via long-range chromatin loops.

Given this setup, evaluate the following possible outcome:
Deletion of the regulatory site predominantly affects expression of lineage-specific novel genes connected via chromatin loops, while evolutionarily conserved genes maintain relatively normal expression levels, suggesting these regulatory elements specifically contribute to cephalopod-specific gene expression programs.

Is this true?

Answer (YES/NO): NO